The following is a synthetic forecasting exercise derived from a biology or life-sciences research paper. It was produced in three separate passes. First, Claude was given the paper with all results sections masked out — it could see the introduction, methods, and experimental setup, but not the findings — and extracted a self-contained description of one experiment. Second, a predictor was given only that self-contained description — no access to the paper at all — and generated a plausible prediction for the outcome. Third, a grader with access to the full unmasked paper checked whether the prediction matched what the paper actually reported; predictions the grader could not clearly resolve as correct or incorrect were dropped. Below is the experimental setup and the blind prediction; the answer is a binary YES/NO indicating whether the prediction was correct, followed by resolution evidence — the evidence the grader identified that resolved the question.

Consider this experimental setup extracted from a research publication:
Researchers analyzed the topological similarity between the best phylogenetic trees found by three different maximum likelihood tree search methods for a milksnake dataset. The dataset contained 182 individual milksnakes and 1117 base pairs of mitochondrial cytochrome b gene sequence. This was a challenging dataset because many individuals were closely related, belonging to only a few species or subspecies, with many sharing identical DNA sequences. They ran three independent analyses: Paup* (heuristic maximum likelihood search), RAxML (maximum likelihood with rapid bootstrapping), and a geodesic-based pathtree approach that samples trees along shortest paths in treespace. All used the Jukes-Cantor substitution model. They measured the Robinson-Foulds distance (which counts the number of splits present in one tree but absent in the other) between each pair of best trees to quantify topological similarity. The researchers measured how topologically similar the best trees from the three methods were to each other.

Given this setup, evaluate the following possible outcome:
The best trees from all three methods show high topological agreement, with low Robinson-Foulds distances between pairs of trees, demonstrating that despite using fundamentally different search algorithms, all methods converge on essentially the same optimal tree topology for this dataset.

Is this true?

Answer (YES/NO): NO